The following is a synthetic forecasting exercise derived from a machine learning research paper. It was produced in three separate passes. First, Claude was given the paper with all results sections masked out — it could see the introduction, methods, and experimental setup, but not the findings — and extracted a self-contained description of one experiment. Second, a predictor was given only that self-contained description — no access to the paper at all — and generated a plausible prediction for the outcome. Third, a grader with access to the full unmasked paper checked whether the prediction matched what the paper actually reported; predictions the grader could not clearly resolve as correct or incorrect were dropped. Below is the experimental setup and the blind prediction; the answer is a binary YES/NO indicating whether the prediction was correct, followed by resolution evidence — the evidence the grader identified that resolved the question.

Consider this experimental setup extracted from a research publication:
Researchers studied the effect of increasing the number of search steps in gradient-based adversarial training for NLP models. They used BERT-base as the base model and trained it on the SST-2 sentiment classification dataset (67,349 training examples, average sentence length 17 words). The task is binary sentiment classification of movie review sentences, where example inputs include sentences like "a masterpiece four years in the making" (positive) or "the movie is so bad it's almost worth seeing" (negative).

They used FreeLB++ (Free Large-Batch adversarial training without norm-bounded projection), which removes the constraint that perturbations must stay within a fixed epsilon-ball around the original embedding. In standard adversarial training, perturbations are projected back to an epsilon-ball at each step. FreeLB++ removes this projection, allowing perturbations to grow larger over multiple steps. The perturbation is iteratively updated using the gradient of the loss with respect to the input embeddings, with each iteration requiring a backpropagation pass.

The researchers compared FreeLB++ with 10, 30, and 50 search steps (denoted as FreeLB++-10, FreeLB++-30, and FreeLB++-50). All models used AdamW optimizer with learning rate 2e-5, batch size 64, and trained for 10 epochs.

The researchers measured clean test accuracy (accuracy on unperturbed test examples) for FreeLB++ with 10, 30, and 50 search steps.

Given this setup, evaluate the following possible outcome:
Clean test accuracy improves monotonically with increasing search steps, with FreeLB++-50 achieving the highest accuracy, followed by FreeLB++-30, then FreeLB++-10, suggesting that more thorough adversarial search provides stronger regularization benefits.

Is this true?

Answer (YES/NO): NO